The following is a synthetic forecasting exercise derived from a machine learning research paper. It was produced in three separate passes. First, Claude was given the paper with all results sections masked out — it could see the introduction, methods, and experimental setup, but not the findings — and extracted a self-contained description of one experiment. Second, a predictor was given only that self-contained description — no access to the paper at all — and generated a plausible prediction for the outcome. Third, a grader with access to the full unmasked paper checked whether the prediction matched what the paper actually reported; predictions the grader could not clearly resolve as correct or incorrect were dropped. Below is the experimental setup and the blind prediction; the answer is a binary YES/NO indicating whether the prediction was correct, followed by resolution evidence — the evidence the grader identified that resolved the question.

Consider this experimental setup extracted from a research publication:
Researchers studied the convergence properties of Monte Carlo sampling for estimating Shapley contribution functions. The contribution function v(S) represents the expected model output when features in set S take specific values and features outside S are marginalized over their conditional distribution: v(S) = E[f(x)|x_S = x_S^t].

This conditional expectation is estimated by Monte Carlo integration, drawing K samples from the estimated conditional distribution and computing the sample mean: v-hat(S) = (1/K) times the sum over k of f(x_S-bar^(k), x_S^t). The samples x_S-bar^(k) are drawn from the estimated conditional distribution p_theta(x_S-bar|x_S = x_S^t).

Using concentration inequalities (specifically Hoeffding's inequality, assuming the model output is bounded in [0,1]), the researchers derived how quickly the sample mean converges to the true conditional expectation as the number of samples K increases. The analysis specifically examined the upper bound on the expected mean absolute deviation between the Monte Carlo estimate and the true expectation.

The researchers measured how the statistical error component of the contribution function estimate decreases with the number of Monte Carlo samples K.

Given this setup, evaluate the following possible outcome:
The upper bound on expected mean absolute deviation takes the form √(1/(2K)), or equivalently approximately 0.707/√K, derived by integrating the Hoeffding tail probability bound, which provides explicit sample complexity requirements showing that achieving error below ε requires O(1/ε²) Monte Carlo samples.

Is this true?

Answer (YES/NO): NO